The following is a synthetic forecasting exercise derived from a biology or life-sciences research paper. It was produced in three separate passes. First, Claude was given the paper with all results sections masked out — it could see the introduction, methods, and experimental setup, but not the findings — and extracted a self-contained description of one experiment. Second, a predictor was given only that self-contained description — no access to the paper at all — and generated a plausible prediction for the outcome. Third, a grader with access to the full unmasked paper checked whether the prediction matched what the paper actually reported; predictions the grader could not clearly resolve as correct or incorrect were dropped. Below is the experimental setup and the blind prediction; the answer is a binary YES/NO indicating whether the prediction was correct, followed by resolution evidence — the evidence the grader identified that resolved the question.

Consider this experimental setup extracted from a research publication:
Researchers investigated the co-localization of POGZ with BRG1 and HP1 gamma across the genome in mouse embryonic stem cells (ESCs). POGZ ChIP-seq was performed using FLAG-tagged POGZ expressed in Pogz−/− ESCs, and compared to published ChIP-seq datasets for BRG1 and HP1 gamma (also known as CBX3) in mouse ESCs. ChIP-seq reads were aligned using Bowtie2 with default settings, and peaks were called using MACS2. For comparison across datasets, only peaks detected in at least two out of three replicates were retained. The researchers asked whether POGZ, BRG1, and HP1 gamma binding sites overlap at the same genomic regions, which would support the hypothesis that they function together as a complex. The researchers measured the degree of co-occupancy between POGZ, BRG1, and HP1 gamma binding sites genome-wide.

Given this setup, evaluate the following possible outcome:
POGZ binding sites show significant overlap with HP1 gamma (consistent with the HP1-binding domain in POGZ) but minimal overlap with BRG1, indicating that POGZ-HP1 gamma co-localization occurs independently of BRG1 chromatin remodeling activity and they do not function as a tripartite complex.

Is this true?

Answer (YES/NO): NO